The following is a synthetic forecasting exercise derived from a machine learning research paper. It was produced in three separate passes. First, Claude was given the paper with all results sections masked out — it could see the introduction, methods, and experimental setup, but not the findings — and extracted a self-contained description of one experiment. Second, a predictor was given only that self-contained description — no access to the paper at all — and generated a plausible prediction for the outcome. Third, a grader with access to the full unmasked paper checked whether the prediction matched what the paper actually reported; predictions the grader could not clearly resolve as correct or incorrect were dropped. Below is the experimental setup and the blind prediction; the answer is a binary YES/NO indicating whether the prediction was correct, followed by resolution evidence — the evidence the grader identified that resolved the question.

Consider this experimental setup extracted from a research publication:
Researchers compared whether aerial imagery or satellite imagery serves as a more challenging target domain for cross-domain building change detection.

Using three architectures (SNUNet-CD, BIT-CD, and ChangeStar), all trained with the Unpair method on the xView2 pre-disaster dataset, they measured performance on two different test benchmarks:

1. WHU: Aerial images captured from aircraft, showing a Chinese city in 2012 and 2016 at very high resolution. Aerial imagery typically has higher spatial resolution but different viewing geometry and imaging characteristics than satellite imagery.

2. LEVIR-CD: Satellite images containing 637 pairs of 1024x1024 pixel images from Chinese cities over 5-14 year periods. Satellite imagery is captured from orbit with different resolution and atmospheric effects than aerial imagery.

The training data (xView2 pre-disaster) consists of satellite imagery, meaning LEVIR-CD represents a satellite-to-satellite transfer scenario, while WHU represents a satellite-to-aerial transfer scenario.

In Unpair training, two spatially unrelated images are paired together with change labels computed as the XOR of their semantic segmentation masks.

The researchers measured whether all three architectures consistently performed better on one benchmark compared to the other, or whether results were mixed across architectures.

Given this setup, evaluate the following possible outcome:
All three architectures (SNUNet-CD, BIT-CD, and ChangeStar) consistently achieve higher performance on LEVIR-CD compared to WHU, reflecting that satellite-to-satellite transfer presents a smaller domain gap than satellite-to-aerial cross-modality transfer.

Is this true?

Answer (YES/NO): YES